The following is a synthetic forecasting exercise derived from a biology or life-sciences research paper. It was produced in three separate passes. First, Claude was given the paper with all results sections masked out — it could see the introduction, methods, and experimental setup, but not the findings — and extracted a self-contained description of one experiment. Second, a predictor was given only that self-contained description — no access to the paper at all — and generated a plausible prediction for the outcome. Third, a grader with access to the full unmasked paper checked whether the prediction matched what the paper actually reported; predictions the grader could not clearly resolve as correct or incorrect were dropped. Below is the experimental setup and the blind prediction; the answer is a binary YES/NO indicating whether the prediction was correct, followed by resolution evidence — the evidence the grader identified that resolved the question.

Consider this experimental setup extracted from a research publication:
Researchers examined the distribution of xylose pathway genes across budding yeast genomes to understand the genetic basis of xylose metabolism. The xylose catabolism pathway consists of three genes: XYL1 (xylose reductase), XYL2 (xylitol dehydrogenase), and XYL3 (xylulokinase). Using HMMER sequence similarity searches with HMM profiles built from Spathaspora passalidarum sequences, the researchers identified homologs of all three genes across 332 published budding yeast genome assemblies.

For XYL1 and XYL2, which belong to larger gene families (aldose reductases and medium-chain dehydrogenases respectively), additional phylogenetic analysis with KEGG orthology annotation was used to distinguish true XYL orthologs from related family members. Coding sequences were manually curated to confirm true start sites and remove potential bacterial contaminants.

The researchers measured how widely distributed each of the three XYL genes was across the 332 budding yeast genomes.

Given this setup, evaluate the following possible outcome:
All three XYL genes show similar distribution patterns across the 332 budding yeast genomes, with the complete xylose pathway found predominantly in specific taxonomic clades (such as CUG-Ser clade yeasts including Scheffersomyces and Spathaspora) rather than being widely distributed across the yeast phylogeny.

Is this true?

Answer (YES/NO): NO